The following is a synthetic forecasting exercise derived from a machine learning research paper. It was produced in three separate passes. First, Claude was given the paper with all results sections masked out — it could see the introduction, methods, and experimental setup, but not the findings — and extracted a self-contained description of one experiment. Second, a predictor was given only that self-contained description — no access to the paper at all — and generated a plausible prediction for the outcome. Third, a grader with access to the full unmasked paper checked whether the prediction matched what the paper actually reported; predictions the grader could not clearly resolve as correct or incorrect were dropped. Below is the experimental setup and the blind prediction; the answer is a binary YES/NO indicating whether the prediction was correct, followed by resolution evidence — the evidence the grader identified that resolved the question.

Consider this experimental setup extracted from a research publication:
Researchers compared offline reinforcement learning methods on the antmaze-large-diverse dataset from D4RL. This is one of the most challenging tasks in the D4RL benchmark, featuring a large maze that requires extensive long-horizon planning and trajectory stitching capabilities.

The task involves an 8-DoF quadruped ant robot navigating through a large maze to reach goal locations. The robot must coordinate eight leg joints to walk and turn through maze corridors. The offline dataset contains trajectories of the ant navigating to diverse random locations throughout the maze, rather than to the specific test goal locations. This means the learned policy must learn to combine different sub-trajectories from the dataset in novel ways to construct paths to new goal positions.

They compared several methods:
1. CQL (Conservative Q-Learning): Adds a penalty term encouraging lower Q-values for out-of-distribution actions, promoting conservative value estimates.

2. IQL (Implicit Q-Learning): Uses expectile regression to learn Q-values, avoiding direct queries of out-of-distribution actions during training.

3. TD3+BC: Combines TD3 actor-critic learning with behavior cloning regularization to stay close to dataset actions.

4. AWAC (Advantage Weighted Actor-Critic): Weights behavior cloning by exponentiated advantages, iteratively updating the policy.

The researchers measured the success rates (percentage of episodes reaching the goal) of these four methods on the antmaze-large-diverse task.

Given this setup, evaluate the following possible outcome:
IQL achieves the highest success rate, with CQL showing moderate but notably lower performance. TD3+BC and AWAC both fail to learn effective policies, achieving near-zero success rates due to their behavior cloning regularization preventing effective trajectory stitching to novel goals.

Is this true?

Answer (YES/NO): NO